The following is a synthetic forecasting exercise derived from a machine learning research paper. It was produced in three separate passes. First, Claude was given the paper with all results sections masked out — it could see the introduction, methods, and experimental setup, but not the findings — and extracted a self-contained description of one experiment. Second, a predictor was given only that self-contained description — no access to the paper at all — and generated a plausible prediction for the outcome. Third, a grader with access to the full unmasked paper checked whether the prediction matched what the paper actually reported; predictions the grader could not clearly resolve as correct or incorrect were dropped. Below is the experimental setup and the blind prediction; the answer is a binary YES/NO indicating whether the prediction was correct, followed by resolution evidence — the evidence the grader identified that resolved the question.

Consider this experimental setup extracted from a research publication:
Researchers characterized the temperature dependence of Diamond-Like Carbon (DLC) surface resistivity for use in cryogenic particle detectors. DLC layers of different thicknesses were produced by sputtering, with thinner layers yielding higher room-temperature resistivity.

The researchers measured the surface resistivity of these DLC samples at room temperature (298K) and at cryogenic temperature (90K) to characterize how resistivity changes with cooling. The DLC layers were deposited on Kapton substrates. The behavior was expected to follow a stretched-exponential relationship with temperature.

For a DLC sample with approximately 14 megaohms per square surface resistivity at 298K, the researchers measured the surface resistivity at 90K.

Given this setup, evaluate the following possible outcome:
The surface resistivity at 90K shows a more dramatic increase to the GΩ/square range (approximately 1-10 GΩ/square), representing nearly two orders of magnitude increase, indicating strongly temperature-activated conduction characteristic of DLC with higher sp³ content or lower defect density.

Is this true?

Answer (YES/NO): NO